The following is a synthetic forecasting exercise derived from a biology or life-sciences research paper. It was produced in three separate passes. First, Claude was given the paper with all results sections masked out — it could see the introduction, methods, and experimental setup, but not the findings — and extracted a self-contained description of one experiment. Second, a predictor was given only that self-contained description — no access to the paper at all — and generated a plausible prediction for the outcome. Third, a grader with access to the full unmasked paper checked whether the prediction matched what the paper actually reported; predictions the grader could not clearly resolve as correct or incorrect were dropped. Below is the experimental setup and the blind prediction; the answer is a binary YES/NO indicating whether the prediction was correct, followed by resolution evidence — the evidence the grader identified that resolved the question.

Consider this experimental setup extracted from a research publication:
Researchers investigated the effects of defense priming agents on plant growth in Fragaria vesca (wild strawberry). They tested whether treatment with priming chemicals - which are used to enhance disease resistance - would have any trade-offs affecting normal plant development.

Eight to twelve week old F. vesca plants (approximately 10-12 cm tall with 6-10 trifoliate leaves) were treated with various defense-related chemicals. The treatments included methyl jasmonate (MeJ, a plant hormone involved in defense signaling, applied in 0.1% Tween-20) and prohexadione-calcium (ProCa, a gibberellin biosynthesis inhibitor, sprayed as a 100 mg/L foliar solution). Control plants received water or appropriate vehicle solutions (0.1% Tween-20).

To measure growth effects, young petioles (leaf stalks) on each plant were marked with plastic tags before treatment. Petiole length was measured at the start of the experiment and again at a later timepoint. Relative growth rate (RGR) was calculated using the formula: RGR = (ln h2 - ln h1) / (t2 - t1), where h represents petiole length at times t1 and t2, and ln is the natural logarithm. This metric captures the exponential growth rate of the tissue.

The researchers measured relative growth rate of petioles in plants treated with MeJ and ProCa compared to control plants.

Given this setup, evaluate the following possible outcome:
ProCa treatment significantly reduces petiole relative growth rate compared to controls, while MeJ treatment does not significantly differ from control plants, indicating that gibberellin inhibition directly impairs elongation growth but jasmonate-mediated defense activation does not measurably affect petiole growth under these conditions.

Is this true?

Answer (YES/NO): NO